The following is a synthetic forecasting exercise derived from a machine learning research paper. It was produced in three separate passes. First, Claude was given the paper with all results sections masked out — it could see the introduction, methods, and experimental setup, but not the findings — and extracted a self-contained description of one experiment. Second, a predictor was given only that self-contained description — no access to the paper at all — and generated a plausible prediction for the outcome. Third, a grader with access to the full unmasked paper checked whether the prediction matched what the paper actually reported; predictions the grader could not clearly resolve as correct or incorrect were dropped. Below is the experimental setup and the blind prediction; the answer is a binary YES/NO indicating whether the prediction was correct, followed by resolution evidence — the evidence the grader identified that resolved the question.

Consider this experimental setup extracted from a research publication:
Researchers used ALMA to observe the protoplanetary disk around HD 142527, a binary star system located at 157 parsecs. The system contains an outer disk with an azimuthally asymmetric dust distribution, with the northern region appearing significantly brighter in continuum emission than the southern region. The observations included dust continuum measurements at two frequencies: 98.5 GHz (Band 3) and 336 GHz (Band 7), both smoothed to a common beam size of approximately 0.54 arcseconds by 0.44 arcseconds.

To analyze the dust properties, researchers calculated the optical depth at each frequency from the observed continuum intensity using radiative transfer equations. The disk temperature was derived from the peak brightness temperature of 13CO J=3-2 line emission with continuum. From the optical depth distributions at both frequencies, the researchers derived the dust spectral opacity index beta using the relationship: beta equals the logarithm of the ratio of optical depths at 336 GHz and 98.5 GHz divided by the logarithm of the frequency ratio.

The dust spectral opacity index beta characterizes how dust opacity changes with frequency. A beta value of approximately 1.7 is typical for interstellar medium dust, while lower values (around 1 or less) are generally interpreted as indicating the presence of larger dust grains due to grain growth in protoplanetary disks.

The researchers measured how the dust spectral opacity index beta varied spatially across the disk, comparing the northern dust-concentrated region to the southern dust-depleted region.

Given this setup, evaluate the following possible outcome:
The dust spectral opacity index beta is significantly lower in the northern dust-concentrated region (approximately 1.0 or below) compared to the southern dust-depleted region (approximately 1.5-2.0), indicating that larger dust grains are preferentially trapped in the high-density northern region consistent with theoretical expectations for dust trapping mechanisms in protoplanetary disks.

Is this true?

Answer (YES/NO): YES